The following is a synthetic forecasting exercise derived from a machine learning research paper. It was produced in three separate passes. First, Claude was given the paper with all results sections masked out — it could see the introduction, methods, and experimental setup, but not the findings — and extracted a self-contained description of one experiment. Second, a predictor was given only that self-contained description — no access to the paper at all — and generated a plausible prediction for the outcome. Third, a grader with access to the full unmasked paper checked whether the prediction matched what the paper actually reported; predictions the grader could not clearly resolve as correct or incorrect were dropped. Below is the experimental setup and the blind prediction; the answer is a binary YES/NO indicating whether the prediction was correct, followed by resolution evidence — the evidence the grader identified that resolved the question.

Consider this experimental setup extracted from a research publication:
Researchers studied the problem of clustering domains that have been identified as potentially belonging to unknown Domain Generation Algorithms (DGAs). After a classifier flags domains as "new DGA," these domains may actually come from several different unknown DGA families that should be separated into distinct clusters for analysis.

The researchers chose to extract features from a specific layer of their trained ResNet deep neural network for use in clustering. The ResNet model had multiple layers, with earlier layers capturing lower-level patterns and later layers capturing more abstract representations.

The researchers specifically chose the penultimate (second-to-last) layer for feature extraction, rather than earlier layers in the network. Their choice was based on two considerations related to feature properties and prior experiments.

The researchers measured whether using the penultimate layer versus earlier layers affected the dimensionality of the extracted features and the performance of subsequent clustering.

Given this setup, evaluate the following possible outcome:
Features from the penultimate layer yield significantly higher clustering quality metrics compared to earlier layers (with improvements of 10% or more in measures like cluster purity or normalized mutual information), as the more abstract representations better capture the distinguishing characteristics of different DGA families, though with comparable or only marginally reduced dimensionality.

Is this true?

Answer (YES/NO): NO